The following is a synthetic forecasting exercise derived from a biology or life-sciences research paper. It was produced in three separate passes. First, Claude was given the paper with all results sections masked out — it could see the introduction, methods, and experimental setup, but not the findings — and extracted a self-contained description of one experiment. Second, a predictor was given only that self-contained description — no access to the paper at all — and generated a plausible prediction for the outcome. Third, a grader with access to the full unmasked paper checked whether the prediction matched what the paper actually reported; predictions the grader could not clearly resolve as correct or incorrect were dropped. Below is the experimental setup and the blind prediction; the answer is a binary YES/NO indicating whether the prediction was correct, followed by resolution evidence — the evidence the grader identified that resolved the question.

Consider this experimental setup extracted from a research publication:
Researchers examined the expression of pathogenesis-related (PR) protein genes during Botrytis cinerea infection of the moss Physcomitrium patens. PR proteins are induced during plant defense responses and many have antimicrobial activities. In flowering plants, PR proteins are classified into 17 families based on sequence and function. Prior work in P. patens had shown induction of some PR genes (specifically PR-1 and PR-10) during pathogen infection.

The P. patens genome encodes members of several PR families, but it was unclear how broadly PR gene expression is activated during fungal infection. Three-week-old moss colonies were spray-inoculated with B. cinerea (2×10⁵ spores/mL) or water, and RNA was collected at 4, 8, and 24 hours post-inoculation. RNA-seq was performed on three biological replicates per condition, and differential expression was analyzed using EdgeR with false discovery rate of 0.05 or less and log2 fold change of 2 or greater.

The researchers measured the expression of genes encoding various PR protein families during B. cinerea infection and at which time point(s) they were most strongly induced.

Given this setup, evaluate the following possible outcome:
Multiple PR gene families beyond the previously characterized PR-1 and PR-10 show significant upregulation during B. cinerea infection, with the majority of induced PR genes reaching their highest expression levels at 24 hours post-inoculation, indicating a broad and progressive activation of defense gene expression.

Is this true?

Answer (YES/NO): YES